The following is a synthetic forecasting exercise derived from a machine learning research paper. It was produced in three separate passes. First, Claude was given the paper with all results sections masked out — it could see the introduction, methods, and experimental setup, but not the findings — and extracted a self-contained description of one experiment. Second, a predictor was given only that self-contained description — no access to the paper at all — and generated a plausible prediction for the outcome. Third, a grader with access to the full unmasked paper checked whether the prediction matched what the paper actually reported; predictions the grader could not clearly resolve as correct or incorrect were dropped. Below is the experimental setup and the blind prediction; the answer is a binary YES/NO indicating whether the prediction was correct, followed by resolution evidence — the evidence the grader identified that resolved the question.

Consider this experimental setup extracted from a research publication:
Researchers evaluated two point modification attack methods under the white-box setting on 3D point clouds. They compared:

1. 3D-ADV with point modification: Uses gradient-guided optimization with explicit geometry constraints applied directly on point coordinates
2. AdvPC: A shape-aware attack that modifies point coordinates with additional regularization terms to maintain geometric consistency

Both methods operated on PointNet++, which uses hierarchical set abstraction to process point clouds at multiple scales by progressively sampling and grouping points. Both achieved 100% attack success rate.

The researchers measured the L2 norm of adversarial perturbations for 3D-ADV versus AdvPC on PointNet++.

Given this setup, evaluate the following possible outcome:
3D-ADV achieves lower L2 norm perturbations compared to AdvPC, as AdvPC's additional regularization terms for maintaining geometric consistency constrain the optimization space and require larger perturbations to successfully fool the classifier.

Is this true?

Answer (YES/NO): YES